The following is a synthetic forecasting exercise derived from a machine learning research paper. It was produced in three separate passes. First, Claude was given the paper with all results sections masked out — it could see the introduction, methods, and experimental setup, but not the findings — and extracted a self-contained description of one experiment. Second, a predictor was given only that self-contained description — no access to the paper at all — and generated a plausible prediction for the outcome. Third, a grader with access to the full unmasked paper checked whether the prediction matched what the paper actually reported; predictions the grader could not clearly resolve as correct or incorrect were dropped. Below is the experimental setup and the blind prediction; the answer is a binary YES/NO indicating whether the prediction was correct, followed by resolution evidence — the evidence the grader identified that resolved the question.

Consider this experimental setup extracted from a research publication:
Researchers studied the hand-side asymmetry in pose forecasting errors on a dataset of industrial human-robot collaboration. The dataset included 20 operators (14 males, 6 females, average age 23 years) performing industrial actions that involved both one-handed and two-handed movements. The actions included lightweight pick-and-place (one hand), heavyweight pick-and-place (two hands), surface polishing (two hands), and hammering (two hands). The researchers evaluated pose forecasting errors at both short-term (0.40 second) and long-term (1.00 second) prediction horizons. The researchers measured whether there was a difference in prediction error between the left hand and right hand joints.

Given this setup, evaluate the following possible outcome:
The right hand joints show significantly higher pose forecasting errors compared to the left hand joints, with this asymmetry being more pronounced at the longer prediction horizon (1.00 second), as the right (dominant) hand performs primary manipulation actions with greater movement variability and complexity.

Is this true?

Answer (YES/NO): NO